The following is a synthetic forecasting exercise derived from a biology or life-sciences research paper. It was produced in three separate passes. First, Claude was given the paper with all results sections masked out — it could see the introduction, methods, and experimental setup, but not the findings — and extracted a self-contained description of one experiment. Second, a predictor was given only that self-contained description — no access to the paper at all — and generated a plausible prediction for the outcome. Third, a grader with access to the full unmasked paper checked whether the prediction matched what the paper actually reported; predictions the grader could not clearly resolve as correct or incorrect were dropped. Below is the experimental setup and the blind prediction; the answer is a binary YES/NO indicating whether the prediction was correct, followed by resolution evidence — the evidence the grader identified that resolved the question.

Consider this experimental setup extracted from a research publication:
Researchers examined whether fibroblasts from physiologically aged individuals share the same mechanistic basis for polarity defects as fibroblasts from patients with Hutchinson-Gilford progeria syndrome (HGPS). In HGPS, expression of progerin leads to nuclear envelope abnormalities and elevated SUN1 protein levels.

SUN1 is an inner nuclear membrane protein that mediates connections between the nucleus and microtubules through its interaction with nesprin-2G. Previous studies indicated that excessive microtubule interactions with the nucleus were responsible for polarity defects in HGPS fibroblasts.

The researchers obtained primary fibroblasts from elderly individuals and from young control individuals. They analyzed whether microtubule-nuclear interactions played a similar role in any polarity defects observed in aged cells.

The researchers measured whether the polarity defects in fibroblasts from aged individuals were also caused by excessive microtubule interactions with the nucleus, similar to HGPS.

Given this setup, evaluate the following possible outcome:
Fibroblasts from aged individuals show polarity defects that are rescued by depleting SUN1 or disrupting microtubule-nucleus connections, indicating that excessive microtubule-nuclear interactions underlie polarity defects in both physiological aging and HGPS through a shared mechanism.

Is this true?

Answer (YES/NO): YES